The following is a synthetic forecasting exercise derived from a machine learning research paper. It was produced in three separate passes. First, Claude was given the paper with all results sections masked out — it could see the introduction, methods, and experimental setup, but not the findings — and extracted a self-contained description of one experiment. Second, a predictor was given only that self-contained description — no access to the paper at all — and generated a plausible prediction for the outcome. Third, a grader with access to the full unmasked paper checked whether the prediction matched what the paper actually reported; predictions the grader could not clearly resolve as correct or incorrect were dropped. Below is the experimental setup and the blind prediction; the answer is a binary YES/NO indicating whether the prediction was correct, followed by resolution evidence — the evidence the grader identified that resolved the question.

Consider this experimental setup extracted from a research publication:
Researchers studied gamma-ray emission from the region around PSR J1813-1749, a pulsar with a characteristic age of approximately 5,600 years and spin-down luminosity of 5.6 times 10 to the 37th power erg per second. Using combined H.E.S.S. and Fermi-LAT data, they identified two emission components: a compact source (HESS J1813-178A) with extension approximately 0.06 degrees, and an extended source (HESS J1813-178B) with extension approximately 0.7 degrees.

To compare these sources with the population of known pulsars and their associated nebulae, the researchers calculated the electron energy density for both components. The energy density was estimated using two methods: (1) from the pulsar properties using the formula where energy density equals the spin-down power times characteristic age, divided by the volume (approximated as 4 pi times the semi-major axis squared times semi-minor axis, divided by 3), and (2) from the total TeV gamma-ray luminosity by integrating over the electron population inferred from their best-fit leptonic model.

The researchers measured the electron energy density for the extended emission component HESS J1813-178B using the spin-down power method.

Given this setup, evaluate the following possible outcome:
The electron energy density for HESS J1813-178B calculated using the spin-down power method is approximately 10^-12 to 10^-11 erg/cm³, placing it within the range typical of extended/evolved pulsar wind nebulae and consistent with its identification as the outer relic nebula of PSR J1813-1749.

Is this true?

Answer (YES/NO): NO